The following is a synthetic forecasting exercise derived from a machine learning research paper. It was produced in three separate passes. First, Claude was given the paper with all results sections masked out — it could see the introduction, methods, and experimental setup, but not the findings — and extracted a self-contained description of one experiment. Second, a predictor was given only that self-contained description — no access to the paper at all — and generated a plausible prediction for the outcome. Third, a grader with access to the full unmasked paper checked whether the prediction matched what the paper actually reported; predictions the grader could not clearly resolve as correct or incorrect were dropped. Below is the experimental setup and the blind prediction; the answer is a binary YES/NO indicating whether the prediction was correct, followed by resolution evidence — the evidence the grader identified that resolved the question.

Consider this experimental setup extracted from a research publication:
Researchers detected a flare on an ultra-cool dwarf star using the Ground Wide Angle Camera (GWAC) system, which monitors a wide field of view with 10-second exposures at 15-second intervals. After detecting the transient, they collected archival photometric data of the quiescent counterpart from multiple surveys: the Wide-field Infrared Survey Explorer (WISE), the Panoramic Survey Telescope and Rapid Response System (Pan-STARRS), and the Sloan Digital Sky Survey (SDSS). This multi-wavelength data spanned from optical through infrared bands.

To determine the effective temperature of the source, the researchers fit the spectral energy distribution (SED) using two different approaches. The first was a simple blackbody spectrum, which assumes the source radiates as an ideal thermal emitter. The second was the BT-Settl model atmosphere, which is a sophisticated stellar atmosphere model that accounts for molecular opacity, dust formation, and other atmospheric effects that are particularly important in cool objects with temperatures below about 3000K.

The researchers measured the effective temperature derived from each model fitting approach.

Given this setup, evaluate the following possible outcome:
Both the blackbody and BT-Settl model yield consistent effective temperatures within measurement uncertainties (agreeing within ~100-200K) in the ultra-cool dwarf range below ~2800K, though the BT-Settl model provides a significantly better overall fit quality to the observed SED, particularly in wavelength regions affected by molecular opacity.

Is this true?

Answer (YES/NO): NO